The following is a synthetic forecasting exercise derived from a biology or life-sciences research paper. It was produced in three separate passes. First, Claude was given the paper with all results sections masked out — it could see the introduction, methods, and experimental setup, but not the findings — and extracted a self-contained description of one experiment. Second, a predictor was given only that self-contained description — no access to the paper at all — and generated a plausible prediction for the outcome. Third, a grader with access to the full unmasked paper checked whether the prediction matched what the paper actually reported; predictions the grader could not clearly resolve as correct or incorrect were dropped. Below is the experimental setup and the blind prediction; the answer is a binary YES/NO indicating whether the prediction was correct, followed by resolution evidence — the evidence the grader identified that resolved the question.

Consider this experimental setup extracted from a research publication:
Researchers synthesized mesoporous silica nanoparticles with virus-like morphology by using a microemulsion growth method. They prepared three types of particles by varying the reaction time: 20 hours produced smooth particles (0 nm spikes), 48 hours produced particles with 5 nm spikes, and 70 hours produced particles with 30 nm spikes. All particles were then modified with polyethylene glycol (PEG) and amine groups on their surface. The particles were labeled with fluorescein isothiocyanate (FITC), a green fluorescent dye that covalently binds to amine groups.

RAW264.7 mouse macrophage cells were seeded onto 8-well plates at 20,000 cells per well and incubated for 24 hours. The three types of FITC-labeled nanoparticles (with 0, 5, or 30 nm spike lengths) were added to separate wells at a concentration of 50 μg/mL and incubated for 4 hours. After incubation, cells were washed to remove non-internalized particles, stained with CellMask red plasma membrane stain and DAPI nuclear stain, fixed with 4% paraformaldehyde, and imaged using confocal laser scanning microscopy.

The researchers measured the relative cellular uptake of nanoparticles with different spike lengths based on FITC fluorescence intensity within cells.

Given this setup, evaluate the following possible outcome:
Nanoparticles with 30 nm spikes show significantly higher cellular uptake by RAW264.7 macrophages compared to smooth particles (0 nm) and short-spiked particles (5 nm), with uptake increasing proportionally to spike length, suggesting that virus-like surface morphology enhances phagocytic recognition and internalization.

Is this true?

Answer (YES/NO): YES